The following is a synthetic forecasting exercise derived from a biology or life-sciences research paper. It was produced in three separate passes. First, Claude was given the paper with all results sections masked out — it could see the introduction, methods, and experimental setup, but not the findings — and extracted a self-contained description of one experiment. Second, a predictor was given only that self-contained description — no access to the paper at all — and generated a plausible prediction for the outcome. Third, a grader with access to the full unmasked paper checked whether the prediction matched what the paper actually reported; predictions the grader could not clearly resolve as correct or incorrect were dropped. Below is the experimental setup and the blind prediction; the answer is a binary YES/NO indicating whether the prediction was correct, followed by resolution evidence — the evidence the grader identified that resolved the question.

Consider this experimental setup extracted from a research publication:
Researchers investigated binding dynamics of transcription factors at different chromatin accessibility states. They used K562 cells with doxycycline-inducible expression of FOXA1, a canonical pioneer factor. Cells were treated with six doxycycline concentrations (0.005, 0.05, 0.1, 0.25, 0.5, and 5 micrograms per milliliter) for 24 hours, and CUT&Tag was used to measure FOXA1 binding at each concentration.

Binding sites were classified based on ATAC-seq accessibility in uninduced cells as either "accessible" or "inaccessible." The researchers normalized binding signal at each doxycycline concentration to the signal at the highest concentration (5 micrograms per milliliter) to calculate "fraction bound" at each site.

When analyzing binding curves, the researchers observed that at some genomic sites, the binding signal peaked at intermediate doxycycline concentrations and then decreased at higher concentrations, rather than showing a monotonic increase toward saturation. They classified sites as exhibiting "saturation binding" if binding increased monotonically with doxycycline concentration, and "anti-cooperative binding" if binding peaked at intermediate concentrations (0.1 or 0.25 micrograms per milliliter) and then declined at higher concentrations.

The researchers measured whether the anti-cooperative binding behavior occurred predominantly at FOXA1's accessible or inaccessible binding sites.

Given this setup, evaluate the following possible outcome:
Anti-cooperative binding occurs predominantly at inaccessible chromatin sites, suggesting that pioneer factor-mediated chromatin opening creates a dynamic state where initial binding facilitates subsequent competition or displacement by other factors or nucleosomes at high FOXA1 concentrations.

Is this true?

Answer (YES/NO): NO